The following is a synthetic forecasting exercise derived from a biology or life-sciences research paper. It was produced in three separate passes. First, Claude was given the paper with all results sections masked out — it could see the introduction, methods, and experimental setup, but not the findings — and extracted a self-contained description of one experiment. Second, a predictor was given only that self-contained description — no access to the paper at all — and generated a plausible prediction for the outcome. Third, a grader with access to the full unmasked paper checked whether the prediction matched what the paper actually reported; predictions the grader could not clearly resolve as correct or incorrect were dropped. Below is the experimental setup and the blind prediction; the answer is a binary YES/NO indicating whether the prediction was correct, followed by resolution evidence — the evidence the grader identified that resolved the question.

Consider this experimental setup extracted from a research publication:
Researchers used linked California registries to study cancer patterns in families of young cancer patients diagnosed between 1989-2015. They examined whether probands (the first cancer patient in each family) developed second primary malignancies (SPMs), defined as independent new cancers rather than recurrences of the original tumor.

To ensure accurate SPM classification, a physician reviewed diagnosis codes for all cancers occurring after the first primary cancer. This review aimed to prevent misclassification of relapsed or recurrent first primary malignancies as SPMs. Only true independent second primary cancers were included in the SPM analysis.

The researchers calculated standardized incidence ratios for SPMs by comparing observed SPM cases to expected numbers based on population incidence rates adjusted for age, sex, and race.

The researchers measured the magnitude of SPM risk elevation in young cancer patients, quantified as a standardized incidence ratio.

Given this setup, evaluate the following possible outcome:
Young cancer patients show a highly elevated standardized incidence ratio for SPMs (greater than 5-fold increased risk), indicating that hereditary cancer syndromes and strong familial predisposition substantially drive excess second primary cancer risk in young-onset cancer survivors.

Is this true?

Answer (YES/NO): YES